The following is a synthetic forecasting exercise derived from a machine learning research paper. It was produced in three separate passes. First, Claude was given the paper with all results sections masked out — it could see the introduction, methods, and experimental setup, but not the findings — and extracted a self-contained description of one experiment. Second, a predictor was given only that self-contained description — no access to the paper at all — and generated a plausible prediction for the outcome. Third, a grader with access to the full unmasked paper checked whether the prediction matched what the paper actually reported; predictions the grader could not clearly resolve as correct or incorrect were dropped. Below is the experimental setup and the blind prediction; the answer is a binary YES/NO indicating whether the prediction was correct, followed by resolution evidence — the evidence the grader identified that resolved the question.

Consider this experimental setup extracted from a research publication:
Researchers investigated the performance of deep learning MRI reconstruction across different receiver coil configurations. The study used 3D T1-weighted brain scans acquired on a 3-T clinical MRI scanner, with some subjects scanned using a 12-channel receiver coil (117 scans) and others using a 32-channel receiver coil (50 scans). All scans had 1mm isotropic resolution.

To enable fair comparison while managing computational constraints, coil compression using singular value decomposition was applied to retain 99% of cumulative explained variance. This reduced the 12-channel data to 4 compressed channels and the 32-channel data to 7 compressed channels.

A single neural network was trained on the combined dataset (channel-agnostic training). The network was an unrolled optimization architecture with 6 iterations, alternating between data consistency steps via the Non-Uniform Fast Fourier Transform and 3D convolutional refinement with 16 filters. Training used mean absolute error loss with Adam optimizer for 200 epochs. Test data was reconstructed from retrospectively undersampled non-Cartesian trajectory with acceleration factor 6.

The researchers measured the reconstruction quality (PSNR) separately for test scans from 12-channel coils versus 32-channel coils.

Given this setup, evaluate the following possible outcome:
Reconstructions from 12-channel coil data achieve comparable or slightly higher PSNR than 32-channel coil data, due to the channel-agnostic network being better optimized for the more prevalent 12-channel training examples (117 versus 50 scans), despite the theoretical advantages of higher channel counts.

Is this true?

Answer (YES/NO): NO